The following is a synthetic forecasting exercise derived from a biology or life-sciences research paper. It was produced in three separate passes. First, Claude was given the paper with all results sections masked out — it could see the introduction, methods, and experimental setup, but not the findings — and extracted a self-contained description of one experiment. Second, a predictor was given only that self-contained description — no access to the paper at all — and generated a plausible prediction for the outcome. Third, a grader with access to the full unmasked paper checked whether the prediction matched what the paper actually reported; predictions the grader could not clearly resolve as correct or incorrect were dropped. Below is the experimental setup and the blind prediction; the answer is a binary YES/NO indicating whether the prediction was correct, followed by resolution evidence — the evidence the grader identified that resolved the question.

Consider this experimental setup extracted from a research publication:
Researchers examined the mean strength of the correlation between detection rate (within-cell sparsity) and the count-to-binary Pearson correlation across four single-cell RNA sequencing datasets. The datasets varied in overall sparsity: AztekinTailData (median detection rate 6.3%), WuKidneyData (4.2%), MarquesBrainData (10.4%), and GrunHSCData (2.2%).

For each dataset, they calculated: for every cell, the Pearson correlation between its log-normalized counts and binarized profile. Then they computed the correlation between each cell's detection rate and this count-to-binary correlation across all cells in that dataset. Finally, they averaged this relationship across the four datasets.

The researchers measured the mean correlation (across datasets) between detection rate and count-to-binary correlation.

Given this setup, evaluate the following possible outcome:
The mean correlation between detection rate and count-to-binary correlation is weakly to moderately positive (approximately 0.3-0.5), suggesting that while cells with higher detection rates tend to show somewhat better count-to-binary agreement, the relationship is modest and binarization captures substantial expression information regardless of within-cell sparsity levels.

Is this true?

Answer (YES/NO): NO